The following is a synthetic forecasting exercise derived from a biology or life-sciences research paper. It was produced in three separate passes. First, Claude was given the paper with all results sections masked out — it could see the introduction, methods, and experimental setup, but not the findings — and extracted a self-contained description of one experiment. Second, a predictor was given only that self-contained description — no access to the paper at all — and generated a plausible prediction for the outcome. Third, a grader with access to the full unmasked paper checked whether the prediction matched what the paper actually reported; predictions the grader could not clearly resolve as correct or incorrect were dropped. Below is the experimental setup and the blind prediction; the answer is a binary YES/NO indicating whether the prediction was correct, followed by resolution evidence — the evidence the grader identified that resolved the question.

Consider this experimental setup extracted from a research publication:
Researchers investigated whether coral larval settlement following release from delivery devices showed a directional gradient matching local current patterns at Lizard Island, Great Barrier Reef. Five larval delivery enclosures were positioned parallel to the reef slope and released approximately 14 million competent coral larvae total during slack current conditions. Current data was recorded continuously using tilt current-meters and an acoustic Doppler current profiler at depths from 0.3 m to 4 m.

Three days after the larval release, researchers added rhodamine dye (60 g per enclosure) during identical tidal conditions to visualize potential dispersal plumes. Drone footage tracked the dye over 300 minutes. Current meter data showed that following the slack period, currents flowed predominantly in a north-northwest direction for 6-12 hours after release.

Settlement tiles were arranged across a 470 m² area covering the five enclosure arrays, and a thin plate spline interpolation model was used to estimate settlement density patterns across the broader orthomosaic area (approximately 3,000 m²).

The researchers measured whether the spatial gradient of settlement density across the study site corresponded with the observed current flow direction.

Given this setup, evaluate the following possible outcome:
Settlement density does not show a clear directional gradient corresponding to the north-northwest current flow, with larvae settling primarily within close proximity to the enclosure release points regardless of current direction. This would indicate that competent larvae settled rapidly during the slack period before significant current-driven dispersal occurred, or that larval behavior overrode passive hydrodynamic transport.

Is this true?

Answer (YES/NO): NO